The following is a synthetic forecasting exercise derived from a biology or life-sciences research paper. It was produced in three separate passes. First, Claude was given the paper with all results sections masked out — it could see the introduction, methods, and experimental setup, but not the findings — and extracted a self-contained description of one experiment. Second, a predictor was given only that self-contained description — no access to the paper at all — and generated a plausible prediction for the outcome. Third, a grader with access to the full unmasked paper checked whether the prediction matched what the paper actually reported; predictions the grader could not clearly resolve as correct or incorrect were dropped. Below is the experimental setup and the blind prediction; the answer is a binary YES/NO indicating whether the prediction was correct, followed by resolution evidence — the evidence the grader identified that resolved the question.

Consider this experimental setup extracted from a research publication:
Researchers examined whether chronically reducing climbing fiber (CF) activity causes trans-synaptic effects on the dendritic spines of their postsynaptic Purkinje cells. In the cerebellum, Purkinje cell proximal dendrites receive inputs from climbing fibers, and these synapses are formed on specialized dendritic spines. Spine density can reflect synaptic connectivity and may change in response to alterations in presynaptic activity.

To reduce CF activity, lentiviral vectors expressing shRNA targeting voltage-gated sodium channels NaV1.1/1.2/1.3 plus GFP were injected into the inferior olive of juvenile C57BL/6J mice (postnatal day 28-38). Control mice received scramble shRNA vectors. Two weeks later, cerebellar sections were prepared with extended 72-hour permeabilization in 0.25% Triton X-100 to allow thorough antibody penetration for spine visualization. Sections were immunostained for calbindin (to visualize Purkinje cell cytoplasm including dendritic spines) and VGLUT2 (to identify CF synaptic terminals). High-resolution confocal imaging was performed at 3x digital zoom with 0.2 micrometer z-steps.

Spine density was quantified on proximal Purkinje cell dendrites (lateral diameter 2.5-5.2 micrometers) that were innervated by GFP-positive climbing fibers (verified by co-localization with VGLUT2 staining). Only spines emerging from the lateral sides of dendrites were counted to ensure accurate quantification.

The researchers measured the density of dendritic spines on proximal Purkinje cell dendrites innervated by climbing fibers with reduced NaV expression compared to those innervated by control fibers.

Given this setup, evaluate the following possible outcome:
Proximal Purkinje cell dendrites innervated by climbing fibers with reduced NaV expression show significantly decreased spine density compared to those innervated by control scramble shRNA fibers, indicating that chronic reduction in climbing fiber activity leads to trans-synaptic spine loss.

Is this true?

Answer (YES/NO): NO